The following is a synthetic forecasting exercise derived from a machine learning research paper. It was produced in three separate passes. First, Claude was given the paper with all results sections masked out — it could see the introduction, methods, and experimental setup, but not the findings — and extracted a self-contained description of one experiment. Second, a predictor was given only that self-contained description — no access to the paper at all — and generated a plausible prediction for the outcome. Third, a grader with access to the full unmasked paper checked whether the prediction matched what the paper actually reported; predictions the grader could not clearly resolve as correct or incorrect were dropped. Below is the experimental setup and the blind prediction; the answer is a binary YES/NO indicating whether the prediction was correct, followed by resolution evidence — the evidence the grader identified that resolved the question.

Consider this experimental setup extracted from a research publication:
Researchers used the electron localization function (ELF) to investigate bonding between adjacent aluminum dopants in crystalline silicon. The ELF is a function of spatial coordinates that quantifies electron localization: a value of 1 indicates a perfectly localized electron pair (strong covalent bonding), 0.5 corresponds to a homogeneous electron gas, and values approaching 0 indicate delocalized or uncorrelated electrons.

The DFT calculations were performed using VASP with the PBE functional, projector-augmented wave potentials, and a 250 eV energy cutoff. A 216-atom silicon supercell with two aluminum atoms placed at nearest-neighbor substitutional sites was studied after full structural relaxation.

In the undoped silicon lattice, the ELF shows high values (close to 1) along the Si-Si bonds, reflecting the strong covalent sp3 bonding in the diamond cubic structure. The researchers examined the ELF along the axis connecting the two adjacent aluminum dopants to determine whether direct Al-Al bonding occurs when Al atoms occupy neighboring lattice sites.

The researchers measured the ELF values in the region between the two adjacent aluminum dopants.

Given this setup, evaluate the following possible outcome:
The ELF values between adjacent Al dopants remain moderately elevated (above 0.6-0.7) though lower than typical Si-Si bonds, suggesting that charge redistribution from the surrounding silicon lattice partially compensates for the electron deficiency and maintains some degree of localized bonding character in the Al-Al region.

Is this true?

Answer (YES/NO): NO